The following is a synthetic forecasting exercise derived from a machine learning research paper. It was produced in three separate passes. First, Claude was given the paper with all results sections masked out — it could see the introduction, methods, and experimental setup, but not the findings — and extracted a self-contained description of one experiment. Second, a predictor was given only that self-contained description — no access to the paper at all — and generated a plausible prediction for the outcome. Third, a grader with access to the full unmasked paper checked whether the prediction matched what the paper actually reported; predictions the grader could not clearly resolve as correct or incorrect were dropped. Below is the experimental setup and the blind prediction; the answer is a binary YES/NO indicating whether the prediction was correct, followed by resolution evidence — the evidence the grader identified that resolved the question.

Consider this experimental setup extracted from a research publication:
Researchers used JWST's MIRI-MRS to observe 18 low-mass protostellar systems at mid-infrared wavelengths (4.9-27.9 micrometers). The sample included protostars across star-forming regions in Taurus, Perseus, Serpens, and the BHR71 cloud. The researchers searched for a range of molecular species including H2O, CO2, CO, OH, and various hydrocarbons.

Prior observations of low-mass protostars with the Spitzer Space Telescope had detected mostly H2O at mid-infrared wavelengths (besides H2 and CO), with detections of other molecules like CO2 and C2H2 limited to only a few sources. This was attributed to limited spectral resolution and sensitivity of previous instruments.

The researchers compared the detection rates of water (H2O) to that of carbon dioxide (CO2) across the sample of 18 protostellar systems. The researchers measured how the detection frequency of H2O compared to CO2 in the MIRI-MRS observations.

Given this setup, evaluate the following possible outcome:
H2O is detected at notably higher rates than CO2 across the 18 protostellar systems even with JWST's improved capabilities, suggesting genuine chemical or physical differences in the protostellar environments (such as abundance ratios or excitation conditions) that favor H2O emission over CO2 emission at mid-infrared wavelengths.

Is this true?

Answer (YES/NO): NO